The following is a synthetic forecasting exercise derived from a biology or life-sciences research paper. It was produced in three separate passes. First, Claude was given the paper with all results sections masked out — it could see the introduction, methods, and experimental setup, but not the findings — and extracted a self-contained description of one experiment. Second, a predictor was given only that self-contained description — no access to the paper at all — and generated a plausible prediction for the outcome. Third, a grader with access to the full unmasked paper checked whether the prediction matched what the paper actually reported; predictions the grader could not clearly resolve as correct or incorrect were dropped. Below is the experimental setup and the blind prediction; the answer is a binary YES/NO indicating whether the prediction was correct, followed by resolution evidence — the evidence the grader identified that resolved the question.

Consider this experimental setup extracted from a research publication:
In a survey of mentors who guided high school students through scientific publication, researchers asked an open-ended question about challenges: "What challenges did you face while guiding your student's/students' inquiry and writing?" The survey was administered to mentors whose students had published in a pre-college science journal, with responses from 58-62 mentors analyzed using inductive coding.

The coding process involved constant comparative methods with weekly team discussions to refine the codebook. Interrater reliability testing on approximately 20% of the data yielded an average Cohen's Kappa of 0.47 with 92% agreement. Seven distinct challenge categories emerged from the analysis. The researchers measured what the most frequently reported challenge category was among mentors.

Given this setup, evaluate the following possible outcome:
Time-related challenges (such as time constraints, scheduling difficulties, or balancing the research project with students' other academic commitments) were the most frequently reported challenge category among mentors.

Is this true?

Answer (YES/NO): NO